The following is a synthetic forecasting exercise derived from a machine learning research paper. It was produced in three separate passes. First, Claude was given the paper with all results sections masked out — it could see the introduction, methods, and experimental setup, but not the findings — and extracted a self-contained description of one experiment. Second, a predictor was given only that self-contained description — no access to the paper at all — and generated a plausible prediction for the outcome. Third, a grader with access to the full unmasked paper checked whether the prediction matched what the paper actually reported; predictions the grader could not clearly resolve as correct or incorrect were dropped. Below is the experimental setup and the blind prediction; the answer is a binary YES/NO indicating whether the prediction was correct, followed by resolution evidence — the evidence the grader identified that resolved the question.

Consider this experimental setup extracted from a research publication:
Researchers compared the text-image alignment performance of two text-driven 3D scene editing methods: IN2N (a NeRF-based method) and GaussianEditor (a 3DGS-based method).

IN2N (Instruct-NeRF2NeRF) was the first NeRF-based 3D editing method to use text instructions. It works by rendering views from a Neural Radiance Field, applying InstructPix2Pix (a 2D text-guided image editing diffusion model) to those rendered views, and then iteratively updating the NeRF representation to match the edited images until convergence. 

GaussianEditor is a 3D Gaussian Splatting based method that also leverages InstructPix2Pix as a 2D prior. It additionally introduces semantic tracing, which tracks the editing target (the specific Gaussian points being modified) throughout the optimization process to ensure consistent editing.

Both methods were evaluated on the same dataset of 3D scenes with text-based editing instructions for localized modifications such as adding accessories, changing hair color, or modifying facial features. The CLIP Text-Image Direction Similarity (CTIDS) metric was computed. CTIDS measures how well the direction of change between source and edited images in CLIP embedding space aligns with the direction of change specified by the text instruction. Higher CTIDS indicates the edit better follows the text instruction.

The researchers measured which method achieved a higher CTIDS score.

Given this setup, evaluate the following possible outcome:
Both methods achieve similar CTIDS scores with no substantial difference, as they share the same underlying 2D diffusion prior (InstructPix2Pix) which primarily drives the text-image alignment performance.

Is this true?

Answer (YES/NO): NO